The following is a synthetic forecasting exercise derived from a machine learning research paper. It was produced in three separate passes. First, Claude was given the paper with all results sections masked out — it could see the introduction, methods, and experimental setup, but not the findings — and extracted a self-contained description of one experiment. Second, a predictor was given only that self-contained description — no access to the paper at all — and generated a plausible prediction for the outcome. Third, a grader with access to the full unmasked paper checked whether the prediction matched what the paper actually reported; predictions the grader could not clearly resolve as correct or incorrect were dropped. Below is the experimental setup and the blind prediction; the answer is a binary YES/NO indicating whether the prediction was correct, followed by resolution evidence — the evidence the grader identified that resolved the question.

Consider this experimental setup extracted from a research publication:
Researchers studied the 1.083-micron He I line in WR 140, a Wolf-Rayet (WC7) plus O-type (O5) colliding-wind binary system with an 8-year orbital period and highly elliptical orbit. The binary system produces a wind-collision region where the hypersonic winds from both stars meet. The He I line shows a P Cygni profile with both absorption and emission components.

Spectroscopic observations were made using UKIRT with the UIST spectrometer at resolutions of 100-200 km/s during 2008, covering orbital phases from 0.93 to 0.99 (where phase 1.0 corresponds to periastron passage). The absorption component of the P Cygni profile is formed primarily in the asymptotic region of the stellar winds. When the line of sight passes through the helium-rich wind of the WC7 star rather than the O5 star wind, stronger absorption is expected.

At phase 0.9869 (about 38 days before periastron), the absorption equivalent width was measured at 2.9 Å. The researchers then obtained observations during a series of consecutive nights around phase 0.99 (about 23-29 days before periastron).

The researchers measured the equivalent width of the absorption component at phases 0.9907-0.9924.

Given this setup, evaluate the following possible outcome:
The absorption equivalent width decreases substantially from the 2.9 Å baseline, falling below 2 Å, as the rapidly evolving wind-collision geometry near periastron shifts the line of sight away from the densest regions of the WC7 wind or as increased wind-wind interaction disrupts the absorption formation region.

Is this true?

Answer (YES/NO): NO